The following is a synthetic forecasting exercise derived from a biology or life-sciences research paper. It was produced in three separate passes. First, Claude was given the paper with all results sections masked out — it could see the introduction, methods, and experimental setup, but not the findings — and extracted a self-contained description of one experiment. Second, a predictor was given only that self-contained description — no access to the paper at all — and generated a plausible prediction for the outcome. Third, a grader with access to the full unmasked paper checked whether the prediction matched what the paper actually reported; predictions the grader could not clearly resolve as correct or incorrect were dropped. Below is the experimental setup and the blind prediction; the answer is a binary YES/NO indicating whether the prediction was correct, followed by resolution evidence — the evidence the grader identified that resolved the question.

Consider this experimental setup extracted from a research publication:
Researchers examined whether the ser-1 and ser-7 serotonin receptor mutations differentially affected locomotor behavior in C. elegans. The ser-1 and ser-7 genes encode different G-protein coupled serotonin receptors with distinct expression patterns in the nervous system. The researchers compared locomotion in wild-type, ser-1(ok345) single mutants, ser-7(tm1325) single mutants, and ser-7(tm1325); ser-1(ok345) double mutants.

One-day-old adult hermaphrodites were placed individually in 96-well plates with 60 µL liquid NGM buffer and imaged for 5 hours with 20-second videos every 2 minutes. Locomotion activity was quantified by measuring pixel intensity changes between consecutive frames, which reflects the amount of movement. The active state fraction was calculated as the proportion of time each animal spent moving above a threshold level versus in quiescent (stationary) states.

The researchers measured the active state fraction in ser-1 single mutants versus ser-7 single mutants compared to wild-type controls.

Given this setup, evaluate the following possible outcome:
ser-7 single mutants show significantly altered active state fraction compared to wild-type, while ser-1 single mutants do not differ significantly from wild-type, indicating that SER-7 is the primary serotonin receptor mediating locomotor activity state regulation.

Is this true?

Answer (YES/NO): NO